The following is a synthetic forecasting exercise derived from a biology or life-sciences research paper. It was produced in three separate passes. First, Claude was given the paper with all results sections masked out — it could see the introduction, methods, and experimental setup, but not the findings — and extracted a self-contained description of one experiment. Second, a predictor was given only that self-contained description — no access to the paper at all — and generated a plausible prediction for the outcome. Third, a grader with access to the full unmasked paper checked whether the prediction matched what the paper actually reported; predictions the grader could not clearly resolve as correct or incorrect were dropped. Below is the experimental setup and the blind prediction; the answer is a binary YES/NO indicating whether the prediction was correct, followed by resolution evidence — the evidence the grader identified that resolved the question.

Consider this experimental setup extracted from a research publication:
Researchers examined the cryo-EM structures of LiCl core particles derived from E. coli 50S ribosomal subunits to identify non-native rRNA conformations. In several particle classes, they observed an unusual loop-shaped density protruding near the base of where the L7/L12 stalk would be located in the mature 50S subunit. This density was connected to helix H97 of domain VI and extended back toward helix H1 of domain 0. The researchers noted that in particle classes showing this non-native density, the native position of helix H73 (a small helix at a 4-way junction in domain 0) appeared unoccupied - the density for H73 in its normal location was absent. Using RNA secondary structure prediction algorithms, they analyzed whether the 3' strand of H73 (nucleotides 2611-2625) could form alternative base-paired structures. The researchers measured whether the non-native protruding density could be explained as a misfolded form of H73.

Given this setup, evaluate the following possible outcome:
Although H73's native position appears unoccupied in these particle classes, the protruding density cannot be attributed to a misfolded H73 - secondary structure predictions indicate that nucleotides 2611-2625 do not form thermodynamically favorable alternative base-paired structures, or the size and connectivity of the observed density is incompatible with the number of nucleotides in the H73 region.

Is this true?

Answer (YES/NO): NO